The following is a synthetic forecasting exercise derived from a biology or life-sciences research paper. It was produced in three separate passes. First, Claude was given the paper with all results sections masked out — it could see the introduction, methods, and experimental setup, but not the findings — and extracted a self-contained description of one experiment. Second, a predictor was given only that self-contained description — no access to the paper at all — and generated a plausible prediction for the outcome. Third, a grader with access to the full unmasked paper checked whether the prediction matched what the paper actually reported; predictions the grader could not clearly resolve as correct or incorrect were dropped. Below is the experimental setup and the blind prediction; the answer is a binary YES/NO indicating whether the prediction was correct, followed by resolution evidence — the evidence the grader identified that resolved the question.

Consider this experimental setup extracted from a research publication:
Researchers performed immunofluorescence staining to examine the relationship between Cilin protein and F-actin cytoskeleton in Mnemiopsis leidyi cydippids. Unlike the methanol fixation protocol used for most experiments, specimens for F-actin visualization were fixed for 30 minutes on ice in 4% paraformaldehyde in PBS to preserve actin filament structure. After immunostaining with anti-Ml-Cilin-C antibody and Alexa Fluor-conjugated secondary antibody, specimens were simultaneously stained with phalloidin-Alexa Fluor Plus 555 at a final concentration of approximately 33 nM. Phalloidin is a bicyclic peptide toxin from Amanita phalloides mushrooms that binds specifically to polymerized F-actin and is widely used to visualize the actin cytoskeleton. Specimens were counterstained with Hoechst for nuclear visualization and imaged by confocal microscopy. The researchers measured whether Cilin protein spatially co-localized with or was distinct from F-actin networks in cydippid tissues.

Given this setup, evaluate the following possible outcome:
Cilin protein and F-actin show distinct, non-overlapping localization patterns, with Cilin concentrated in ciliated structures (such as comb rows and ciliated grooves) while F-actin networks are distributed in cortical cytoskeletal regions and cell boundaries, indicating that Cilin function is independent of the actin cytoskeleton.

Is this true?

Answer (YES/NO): NO